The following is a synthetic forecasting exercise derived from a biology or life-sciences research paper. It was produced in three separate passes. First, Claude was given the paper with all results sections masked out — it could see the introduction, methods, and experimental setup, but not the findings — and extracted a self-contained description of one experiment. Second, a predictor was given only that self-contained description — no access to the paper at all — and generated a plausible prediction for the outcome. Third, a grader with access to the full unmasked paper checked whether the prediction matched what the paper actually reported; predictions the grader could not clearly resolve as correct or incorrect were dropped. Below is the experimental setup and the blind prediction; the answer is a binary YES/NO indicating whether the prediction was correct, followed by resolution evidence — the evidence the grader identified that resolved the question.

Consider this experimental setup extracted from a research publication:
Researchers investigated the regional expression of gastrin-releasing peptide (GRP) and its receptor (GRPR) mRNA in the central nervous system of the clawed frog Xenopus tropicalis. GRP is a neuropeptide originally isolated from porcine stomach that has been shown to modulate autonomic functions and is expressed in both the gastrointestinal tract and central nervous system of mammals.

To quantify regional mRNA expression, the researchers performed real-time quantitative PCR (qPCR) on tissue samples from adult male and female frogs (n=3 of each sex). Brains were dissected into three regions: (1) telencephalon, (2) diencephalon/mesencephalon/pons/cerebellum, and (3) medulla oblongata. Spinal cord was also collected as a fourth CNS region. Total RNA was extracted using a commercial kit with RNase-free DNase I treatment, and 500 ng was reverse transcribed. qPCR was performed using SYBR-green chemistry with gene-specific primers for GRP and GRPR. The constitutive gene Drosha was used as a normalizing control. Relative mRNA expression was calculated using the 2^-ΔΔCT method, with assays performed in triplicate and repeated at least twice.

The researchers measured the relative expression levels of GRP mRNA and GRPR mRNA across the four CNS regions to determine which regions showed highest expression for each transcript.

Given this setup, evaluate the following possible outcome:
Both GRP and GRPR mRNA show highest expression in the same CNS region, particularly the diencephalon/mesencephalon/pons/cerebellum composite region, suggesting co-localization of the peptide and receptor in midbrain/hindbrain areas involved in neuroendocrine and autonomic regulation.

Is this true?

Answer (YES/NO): NO